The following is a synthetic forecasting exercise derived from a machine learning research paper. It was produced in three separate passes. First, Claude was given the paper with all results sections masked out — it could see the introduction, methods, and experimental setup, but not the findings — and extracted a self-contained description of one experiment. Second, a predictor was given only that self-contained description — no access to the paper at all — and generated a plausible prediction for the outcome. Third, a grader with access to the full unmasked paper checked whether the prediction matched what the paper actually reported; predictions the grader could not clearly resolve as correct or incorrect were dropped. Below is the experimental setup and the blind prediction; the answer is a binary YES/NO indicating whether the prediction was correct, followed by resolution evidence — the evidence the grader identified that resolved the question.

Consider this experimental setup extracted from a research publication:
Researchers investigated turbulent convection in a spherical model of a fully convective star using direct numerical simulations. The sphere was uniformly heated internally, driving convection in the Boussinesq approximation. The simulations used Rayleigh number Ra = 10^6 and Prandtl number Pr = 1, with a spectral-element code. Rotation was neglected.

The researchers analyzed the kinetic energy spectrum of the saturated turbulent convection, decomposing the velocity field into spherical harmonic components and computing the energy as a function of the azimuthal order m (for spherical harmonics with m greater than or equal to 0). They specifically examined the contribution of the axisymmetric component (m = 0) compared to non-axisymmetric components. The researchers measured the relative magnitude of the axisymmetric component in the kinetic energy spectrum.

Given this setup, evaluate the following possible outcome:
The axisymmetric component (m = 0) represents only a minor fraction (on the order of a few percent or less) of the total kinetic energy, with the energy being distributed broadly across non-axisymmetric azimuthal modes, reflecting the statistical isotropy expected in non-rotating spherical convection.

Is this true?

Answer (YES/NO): NO